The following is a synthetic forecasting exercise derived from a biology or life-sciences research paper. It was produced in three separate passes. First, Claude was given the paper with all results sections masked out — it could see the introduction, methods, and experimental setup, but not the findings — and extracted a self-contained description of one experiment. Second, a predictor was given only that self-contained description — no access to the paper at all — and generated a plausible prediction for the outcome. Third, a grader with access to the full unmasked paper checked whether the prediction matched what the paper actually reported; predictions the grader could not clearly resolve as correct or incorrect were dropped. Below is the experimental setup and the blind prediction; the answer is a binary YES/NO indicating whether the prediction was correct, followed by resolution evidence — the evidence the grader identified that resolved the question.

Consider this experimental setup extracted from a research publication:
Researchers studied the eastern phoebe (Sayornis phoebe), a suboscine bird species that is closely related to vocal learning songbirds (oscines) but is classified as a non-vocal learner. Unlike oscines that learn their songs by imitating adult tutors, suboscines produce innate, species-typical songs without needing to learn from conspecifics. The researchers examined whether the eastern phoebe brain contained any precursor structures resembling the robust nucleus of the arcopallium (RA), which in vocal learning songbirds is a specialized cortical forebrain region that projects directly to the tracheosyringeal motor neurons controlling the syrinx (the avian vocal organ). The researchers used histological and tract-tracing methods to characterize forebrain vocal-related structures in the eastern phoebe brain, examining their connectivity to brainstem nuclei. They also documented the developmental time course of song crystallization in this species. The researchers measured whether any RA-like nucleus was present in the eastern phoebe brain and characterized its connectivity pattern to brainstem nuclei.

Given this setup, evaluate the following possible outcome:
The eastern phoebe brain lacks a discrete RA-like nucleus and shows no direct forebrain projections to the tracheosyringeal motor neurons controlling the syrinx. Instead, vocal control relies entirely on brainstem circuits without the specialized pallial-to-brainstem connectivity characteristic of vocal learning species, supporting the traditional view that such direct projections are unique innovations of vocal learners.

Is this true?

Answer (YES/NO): NO